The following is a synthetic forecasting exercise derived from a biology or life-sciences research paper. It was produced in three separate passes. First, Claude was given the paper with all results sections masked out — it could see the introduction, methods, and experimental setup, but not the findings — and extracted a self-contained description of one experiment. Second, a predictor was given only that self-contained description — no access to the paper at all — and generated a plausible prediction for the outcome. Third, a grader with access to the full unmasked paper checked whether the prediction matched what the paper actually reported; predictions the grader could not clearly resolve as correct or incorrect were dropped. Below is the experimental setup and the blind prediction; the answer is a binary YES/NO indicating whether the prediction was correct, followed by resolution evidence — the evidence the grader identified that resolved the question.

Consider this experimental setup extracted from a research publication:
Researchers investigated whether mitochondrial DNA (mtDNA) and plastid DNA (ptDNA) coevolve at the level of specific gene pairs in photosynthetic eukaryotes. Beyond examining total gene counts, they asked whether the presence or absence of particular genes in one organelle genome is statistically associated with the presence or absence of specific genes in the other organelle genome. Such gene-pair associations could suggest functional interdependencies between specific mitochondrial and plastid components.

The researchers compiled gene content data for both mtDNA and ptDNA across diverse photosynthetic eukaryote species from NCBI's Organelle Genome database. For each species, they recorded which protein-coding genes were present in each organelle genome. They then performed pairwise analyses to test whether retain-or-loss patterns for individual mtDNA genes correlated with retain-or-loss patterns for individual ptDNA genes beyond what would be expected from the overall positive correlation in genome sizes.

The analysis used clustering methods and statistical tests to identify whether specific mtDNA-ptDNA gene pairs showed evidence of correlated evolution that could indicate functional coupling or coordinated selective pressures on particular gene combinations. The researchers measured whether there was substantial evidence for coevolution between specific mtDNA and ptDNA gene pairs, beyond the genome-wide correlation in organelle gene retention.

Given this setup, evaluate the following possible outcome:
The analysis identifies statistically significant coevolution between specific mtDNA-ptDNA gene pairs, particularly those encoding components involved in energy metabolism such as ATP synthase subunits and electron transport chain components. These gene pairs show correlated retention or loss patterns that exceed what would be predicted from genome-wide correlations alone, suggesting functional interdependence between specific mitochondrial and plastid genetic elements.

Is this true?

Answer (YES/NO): NO